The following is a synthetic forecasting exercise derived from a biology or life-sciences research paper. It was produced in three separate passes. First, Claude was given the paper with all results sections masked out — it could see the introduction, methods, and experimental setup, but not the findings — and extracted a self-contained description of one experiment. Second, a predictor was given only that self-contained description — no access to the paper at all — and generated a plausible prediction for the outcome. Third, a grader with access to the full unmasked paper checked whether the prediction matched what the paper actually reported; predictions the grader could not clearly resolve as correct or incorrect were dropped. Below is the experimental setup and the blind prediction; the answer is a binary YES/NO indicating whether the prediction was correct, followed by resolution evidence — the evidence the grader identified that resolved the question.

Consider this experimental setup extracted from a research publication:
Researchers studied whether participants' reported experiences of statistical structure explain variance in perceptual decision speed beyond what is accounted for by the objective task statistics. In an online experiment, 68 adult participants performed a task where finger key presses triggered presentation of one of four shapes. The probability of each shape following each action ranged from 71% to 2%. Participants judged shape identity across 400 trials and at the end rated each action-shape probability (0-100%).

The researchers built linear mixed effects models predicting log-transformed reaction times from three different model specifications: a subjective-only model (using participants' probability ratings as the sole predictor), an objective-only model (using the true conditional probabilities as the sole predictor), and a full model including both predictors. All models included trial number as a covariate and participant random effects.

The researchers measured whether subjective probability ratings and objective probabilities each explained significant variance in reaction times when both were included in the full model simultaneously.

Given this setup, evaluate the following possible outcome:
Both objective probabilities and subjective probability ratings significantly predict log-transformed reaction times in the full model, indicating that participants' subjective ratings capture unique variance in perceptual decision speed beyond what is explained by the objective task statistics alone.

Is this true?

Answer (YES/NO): YES